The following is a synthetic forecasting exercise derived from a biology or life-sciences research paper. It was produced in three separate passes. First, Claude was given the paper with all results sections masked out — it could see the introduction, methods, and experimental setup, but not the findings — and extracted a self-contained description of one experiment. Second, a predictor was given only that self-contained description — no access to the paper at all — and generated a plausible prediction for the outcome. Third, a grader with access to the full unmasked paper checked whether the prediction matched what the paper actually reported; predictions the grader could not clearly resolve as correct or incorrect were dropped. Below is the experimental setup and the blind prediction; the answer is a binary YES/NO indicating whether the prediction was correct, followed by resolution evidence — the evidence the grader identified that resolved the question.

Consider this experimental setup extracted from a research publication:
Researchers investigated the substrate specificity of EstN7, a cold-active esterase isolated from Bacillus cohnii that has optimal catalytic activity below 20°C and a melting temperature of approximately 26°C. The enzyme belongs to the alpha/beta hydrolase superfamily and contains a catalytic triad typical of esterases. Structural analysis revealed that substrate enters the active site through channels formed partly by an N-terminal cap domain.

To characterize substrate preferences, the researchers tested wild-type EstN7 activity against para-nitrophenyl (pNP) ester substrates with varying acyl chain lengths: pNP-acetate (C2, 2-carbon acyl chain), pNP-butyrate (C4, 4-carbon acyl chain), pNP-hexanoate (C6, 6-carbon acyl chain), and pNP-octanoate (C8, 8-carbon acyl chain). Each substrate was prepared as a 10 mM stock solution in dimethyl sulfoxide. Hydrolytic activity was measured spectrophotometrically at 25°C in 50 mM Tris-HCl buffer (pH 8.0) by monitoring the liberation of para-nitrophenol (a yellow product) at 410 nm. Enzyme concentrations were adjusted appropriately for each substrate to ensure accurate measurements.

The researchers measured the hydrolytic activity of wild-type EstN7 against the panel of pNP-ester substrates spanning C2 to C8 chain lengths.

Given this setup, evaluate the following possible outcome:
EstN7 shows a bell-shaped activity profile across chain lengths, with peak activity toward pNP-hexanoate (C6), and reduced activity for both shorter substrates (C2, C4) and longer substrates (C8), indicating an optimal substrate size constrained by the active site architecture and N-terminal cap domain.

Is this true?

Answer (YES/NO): NO